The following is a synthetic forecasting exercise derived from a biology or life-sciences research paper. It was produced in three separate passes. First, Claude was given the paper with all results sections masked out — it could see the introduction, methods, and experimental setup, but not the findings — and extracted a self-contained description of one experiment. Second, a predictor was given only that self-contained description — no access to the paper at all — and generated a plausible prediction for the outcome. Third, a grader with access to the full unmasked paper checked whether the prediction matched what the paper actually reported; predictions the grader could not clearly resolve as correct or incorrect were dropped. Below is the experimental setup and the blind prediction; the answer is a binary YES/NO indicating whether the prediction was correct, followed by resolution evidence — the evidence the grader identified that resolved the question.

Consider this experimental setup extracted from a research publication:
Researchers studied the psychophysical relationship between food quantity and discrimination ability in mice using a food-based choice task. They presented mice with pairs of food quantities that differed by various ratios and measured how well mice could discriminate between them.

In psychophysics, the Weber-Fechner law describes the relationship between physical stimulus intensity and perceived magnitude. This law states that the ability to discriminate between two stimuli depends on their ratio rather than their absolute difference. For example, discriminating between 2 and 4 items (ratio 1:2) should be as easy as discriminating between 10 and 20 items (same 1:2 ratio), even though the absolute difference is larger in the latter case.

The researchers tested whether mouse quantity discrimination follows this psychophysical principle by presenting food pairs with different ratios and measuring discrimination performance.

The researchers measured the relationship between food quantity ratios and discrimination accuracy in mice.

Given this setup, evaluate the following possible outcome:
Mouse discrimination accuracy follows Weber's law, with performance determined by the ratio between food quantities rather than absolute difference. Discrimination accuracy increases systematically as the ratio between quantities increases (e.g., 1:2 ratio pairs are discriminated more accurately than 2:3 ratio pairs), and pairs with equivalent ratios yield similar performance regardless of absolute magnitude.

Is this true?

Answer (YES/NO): YES